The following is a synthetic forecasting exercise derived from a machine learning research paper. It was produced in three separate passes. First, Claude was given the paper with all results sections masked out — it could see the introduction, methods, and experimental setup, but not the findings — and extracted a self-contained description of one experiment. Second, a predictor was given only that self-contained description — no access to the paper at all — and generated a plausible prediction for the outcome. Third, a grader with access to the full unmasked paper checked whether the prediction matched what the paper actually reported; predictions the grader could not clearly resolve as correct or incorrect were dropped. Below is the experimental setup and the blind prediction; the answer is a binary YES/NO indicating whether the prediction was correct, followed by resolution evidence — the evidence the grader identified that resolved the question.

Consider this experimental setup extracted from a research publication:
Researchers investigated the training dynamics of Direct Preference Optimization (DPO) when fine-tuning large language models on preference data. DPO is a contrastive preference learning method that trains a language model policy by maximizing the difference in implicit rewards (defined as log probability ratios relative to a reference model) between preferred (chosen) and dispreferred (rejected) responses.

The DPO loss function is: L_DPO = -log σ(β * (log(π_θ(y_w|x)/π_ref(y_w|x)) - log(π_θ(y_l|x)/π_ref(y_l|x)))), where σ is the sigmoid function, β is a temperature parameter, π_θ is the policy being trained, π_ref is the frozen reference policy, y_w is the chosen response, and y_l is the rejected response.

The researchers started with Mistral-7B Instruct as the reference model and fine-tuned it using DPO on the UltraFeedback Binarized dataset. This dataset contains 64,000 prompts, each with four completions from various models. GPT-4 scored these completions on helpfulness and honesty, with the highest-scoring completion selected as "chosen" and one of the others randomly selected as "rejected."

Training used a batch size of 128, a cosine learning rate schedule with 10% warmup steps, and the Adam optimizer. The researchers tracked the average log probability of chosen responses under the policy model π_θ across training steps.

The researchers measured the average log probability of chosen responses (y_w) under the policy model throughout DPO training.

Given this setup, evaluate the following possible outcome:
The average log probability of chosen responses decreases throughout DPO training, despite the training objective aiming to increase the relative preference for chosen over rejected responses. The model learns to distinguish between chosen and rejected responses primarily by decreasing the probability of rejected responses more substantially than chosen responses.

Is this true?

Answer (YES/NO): YES